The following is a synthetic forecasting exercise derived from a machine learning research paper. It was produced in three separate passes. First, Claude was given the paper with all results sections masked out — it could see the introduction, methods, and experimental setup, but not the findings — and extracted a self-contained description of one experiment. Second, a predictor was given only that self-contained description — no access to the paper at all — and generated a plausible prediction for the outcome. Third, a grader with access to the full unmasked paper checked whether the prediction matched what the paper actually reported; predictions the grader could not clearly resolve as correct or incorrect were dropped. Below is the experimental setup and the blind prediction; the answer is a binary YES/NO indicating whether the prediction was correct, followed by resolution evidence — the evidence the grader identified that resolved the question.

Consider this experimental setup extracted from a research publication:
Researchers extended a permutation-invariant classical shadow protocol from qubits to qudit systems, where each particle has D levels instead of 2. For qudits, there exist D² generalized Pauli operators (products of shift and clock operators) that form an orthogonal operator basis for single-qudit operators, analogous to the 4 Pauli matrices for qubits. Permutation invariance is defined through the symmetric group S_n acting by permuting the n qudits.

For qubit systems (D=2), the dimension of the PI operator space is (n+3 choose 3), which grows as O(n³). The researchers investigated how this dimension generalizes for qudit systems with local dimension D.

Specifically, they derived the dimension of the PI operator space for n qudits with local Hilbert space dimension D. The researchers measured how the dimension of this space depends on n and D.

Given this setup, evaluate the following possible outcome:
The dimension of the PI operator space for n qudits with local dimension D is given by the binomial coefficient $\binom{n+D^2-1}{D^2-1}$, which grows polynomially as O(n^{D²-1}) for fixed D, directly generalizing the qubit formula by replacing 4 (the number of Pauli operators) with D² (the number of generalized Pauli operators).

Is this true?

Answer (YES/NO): YES